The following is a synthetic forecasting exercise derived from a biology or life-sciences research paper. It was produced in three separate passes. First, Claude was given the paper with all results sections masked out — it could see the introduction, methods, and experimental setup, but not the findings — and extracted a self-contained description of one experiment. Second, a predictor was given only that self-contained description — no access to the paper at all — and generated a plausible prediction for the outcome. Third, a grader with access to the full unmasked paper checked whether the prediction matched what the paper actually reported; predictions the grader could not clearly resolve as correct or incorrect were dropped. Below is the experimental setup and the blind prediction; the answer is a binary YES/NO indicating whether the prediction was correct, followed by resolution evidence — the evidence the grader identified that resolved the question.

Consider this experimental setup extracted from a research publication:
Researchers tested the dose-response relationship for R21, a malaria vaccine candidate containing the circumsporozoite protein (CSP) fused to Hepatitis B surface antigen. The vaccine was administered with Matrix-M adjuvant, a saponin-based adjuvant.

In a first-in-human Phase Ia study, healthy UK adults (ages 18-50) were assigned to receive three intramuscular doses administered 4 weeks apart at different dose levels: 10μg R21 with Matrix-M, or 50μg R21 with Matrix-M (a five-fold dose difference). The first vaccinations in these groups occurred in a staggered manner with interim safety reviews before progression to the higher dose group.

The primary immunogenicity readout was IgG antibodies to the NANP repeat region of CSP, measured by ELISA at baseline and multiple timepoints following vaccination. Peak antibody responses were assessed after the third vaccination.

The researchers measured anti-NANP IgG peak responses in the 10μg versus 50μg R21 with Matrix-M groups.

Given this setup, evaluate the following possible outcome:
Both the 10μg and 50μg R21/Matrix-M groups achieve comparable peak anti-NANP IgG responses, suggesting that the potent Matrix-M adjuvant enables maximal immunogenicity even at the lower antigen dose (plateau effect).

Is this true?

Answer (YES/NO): YES